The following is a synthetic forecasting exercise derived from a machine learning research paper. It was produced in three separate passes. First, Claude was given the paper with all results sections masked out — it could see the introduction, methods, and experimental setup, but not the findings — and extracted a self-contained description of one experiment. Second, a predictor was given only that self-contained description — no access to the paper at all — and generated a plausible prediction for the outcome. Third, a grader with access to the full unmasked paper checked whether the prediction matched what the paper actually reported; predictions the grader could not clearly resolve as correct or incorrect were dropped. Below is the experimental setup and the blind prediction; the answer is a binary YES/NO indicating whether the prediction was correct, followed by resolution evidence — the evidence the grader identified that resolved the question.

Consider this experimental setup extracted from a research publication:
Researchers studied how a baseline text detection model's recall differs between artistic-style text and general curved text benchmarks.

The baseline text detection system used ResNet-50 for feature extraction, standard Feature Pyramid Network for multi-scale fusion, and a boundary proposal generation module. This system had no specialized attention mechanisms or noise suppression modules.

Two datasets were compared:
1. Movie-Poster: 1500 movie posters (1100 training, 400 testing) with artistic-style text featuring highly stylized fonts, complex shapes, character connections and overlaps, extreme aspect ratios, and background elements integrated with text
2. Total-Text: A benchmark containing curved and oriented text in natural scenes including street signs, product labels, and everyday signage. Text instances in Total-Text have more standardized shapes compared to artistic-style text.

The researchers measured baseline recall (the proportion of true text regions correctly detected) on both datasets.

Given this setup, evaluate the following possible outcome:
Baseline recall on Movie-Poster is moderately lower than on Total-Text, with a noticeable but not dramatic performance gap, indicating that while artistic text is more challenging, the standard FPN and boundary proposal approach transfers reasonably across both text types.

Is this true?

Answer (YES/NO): NO